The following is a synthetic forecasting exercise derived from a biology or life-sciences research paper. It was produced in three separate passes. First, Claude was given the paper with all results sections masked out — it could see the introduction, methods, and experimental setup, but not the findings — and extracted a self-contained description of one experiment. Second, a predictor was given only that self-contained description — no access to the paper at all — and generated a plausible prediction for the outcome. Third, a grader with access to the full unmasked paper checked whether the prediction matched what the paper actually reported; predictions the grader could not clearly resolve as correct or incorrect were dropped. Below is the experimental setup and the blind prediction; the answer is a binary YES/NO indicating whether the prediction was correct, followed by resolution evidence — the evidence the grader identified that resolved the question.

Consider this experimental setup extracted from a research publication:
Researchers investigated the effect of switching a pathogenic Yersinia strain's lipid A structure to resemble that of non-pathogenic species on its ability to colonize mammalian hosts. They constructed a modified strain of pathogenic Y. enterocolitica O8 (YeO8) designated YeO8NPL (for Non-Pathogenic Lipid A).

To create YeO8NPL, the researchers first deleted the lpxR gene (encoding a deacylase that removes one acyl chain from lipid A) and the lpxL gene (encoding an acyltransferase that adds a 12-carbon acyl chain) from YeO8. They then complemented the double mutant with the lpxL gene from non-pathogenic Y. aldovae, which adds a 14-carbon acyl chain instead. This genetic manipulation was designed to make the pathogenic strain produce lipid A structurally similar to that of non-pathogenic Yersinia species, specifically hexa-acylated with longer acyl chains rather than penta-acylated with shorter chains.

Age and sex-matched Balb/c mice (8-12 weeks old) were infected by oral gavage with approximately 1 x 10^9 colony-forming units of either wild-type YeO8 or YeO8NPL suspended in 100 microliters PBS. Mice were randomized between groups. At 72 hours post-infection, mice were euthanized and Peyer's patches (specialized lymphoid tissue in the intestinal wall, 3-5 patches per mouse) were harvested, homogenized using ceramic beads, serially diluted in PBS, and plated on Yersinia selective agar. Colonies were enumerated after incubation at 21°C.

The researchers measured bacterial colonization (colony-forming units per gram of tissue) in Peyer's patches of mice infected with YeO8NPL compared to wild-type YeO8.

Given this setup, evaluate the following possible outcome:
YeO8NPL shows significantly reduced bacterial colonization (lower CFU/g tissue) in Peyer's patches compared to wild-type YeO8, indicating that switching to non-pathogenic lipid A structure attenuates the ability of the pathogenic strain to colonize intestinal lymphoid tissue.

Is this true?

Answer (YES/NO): YES